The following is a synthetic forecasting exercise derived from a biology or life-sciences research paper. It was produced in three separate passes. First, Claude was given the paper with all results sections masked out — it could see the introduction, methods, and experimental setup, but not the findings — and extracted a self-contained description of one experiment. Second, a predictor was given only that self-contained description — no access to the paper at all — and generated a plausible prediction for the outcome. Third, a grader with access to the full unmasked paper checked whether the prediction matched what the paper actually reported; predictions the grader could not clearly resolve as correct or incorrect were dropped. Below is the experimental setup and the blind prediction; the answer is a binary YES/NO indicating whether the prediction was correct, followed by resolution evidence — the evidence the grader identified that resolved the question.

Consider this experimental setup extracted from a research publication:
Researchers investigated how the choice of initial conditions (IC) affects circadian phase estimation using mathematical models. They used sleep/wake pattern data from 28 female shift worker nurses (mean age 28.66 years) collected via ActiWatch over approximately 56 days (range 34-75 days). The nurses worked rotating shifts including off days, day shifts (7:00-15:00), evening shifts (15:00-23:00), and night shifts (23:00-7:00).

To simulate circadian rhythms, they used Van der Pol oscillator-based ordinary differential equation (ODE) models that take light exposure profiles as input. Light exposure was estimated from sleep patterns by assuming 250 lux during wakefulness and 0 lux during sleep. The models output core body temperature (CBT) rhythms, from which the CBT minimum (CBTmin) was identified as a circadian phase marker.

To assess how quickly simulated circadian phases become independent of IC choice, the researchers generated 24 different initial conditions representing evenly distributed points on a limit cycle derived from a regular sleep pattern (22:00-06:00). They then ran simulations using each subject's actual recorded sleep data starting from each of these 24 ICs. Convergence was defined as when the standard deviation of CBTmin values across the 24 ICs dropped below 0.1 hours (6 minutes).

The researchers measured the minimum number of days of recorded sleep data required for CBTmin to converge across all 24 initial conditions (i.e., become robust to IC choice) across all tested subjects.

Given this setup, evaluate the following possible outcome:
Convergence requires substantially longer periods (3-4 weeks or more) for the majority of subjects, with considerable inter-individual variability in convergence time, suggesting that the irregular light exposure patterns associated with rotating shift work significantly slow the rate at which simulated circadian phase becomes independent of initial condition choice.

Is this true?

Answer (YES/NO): NO